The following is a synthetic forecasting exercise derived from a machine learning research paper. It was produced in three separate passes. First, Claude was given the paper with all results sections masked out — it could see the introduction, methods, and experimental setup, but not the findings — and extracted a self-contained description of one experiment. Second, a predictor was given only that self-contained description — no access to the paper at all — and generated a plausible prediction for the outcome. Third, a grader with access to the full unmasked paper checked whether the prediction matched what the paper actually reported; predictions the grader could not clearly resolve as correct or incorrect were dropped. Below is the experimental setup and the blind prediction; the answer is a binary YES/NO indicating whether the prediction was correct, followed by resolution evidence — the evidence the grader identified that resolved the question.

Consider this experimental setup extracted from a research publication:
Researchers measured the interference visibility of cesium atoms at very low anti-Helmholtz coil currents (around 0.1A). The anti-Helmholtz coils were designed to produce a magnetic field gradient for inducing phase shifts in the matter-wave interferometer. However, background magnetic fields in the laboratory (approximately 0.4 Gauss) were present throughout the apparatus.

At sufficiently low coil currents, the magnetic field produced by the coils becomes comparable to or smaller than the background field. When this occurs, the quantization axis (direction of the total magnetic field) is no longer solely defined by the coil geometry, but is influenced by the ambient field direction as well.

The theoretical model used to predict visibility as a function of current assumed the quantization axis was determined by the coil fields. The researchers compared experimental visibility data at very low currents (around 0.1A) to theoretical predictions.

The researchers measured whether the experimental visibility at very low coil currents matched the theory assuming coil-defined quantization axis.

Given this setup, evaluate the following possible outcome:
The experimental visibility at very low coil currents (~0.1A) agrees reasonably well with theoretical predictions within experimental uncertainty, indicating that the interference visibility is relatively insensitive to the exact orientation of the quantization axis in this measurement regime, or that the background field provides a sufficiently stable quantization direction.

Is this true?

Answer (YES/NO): NO